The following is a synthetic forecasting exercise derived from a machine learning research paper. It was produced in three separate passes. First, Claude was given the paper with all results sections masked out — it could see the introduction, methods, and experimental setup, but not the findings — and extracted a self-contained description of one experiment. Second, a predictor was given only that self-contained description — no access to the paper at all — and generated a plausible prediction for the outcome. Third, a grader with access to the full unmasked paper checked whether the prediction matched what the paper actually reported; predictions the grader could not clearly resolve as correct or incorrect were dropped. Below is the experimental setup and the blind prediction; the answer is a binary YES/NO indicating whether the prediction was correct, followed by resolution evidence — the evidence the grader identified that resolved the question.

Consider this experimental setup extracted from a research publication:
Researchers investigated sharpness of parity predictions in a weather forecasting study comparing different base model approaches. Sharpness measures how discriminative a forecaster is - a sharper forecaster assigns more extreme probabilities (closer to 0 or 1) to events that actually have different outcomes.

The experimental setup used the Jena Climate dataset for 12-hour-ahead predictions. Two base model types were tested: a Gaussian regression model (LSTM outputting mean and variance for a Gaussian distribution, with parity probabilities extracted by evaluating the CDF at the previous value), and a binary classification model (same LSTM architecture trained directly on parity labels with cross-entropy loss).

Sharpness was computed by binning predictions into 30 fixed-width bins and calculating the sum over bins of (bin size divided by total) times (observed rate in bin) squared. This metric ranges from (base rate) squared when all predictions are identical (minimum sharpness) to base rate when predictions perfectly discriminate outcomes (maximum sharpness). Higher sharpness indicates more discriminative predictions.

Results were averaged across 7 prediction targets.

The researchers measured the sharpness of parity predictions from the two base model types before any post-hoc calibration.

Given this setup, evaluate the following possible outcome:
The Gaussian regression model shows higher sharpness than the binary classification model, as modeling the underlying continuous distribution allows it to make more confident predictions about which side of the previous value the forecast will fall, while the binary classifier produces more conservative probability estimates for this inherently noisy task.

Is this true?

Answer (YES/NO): NO